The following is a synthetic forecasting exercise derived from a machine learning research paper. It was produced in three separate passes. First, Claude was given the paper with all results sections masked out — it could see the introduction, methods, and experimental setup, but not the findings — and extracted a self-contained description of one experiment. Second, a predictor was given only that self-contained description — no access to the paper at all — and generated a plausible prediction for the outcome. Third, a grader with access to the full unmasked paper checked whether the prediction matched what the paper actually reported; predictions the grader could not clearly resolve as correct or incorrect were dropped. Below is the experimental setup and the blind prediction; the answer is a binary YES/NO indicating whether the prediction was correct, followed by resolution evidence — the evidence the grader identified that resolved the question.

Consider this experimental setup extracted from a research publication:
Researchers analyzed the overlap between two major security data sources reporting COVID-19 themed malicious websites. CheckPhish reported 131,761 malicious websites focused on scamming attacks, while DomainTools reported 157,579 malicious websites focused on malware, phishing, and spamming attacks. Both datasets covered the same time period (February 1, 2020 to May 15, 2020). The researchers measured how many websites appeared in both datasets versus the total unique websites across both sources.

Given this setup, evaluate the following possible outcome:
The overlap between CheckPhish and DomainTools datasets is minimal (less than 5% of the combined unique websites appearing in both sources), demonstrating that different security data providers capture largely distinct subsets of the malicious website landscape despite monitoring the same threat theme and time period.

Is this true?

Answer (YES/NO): NO